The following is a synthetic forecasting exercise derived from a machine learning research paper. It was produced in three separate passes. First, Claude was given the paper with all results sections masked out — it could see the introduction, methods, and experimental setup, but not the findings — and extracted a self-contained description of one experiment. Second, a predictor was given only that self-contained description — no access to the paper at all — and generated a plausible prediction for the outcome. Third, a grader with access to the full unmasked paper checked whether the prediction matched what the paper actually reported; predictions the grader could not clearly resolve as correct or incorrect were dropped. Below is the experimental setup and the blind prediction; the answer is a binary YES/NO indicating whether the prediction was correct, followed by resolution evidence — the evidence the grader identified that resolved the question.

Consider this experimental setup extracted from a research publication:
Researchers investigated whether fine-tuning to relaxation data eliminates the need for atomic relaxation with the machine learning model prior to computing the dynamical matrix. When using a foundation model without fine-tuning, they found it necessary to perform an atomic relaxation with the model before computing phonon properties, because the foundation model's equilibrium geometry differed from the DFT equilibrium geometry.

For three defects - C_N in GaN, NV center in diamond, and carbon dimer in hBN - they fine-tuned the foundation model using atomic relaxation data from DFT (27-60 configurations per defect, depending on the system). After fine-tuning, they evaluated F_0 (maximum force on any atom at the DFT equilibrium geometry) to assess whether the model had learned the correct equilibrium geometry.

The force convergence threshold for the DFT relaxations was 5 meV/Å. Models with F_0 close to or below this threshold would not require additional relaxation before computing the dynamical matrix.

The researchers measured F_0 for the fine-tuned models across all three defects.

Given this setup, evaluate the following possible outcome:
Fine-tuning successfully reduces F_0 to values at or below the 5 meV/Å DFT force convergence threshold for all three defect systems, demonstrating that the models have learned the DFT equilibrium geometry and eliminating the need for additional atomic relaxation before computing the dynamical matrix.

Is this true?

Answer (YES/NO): NO